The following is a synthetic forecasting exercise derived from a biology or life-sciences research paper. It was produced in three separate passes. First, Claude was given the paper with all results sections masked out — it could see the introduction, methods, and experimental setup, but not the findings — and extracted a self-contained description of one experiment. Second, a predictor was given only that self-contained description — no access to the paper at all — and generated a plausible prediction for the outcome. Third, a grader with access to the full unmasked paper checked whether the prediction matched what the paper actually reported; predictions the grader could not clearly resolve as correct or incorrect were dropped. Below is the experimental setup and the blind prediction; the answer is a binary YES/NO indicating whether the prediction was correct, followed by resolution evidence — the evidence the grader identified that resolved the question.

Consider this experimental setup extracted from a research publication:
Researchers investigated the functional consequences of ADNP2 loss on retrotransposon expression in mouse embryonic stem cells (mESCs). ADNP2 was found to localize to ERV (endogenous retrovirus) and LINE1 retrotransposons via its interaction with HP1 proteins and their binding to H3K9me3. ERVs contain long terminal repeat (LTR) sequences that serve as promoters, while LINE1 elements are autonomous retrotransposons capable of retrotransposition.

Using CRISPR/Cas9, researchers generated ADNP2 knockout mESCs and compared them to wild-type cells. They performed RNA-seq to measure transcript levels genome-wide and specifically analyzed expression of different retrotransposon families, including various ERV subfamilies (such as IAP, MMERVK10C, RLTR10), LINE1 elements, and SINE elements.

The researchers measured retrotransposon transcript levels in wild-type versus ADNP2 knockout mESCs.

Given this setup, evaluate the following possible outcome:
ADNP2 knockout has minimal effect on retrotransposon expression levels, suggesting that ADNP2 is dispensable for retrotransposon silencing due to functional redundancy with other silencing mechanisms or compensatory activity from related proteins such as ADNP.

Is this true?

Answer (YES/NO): NO